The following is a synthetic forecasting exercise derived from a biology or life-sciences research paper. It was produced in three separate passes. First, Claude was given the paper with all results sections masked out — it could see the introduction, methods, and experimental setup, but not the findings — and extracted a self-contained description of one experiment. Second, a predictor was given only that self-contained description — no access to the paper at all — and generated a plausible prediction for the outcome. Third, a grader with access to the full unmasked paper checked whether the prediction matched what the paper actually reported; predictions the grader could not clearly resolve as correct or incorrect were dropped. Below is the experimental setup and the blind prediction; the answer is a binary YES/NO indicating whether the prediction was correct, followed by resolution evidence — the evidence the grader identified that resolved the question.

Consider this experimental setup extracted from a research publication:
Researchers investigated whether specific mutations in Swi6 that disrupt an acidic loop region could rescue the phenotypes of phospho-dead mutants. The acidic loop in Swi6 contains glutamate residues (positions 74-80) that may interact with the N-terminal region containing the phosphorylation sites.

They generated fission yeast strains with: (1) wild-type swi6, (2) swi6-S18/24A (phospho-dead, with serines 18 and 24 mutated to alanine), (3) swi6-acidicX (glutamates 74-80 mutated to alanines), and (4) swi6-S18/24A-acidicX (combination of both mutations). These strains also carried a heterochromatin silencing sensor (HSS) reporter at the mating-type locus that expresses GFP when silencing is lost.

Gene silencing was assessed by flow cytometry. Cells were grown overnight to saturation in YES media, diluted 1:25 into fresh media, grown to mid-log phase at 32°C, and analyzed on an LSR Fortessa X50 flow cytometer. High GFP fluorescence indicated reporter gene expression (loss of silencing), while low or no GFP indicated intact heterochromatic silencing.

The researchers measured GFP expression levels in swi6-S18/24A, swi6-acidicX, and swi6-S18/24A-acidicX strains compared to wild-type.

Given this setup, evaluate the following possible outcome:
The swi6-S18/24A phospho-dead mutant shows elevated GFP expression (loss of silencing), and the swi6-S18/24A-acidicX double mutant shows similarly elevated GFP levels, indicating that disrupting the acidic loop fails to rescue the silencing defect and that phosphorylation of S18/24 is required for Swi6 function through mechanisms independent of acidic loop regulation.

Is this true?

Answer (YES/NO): YES